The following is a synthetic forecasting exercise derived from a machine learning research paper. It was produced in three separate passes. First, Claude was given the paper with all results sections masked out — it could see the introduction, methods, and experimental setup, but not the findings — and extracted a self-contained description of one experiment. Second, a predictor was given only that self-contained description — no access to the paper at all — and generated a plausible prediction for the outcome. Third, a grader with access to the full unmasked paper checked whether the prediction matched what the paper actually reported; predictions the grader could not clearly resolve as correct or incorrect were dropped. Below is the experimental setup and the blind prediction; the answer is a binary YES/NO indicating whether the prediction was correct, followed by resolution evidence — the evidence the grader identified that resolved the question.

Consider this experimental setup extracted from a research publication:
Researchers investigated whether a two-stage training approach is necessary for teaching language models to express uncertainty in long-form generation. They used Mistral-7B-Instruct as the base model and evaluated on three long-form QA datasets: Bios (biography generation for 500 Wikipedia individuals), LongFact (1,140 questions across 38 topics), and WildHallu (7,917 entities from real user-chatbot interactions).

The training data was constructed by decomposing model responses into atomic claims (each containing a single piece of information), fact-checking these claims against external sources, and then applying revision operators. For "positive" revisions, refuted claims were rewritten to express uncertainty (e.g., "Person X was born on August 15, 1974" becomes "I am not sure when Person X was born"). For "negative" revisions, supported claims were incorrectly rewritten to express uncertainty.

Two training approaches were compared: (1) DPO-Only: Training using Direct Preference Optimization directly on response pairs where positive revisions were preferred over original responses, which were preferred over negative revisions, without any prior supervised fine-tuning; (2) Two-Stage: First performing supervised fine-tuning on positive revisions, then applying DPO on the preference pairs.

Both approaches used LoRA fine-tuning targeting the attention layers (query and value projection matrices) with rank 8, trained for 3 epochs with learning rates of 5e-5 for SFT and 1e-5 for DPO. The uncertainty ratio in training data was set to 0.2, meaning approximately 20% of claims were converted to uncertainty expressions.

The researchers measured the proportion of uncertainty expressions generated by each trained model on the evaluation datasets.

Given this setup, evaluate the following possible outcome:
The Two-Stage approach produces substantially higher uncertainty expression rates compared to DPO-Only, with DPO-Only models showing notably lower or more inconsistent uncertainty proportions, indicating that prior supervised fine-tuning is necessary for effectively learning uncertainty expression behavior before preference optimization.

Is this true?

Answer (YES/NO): YES